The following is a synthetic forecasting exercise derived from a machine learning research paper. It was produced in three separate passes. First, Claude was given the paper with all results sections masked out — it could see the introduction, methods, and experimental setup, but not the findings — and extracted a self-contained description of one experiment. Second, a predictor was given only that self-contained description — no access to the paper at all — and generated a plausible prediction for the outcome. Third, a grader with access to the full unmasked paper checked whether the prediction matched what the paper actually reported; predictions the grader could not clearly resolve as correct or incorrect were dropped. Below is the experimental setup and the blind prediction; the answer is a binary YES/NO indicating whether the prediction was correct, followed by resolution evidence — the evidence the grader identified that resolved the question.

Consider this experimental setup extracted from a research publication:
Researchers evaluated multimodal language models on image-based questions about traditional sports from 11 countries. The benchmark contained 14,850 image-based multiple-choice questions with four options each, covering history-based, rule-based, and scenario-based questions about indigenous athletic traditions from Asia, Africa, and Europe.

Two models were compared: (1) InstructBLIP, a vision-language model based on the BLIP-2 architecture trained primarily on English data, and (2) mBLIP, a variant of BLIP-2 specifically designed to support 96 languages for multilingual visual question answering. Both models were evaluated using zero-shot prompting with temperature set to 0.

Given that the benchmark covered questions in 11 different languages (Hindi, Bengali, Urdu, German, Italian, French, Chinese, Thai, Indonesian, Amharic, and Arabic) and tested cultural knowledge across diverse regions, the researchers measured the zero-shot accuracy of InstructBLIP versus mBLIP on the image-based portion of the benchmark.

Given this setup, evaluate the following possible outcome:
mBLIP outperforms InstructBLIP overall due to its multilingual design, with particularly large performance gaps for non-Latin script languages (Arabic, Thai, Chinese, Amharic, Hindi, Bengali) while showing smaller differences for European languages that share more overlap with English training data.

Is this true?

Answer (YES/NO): NO